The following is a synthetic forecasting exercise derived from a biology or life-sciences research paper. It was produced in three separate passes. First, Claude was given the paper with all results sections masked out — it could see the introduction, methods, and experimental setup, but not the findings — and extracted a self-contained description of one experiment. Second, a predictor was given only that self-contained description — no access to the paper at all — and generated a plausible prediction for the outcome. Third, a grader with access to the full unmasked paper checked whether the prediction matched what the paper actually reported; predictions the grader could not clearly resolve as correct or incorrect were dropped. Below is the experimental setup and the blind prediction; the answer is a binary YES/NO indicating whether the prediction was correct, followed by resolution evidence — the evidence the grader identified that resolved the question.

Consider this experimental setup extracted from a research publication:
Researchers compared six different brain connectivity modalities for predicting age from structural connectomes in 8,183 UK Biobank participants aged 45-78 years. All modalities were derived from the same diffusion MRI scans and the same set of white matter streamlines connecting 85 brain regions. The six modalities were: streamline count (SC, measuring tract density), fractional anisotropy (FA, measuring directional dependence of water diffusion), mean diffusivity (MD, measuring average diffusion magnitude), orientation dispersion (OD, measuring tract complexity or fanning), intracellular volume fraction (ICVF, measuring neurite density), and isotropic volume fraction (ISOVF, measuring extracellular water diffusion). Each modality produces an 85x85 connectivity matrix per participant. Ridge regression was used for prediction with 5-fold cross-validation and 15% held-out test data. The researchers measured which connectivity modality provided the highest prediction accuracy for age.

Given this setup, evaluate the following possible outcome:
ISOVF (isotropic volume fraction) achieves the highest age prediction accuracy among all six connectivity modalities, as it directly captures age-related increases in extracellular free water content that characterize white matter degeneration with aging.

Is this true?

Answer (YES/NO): YES